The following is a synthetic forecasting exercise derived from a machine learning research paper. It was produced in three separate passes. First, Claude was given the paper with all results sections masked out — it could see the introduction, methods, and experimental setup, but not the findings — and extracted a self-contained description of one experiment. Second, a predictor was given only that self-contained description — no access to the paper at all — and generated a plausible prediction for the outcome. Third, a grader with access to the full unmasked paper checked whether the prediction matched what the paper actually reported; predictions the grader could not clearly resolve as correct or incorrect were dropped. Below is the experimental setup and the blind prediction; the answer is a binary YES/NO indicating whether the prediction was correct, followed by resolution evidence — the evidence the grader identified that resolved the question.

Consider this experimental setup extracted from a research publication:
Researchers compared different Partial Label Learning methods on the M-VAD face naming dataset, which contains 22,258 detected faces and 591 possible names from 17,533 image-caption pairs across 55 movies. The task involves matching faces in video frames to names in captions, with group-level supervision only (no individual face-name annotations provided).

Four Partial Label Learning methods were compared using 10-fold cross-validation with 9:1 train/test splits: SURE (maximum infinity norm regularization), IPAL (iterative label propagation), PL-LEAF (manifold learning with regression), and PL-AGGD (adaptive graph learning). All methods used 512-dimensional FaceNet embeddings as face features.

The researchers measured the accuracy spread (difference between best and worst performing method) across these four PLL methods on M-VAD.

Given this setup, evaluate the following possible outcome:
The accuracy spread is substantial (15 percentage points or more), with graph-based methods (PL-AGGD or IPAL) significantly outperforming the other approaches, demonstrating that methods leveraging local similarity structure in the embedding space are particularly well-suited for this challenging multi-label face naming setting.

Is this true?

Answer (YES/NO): NO